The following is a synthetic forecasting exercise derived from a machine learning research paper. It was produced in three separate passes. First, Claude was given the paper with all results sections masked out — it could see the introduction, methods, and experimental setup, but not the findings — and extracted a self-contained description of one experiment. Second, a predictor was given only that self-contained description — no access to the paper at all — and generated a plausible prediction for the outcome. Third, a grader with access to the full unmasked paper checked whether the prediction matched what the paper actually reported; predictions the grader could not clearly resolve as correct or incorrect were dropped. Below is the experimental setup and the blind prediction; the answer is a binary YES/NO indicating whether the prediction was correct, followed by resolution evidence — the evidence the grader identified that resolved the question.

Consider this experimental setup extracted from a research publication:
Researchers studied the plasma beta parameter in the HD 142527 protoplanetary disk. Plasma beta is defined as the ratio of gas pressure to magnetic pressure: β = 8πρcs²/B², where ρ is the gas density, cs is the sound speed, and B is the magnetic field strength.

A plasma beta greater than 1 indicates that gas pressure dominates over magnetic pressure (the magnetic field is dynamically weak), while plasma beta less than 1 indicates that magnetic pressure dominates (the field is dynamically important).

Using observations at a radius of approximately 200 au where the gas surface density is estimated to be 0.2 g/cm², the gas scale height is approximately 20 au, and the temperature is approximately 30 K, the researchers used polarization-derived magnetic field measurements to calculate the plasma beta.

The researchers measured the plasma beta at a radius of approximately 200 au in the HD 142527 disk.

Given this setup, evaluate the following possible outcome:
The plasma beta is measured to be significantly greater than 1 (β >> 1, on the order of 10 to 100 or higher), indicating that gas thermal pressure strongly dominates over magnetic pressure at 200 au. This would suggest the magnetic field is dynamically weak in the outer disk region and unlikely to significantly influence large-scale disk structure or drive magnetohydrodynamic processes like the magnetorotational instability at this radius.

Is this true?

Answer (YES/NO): NO